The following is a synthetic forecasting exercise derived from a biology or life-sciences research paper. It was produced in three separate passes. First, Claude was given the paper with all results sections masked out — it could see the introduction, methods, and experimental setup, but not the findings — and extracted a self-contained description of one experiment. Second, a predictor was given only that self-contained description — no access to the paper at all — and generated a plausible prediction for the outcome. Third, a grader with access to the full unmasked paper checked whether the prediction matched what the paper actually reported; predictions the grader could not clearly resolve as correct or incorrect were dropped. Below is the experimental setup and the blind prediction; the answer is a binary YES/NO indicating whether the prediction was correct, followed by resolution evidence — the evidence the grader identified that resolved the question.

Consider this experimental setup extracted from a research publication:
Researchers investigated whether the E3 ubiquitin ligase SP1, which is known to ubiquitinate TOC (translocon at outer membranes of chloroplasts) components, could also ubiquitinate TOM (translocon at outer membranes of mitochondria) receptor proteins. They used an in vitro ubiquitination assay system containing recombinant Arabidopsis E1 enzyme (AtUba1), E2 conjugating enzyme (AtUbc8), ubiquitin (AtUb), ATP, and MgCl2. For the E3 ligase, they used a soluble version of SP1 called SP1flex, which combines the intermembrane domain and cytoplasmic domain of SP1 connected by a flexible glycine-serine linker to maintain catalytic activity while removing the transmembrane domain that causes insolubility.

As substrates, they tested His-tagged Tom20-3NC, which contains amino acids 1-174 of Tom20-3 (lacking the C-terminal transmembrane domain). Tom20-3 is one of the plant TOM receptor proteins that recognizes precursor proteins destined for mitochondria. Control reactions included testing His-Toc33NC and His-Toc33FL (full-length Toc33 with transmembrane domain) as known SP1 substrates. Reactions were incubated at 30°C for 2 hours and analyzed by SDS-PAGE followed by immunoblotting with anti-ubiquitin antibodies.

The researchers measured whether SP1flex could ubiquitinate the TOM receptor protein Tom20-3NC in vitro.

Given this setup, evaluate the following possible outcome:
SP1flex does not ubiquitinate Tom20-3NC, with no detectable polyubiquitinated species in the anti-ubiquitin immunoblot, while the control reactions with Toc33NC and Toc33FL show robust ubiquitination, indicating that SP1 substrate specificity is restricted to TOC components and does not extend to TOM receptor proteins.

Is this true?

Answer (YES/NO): YES